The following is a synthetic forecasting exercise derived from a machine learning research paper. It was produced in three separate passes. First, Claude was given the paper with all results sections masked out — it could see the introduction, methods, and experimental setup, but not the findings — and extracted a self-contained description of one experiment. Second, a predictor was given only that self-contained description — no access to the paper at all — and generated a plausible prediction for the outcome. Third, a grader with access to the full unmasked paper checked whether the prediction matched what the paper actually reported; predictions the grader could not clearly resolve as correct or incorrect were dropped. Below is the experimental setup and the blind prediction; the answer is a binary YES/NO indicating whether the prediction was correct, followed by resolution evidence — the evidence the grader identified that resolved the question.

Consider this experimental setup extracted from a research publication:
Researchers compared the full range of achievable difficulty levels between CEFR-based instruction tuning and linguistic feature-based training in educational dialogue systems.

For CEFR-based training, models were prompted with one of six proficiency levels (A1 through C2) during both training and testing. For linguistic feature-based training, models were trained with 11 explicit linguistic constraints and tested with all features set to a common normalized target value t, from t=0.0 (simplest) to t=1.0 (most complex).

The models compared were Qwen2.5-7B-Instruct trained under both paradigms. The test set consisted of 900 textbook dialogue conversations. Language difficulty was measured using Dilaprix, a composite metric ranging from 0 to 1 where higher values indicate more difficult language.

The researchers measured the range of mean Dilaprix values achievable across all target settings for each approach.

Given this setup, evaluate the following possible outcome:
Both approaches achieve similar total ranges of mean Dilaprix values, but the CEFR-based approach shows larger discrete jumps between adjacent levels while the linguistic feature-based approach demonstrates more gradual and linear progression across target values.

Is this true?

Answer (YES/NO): NO